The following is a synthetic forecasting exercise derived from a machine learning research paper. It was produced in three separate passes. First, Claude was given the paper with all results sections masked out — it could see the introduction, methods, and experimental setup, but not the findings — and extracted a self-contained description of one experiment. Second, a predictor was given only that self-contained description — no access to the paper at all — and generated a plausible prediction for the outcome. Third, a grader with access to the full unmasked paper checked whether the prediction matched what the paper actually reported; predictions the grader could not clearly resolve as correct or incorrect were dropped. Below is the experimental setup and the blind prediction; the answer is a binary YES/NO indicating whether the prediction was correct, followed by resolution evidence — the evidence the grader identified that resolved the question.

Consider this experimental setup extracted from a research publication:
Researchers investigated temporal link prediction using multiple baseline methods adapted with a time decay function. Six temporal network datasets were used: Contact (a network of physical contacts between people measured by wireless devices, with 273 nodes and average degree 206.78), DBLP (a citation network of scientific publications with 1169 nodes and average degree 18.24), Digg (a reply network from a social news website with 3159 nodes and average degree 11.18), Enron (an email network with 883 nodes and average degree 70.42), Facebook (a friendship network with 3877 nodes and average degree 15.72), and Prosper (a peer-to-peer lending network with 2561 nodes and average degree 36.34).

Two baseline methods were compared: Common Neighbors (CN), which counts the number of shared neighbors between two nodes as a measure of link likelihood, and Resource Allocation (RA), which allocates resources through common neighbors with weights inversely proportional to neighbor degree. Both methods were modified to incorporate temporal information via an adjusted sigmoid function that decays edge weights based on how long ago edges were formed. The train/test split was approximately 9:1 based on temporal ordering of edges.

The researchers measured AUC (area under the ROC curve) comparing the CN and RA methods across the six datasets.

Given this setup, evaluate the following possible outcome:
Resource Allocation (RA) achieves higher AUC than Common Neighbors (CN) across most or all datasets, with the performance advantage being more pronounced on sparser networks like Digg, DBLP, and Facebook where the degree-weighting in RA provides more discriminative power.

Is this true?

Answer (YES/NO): NO